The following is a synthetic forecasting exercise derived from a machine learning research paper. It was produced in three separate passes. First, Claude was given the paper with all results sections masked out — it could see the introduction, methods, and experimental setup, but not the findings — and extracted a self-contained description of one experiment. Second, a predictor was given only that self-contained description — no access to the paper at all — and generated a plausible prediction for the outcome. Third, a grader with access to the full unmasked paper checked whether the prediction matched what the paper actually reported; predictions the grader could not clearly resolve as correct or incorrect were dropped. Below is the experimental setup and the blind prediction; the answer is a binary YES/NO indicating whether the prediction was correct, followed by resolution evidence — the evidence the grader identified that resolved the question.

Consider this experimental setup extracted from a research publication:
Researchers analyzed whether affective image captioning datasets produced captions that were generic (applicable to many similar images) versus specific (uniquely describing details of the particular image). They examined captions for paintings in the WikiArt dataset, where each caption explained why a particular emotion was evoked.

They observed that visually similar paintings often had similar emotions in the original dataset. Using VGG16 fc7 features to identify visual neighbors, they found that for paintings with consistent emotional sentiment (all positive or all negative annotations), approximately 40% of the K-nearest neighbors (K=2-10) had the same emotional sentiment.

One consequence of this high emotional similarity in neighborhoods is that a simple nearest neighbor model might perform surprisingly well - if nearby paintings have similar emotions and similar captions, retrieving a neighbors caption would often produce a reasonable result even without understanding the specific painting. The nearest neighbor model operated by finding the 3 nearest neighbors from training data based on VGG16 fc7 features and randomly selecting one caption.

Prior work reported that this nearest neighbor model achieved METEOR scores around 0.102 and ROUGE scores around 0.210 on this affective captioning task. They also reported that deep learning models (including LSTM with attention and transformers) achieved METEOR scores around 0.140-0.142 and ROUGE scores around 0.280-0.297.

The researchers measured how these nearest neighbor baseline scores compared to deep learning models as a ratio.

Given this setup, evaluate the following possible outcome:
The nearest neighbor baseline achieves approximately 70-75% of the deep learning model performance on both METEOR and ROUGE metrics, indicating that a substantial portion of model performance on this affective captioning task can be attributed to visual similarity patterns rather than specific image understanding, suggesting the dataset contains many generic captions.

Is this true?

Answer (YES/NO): YES